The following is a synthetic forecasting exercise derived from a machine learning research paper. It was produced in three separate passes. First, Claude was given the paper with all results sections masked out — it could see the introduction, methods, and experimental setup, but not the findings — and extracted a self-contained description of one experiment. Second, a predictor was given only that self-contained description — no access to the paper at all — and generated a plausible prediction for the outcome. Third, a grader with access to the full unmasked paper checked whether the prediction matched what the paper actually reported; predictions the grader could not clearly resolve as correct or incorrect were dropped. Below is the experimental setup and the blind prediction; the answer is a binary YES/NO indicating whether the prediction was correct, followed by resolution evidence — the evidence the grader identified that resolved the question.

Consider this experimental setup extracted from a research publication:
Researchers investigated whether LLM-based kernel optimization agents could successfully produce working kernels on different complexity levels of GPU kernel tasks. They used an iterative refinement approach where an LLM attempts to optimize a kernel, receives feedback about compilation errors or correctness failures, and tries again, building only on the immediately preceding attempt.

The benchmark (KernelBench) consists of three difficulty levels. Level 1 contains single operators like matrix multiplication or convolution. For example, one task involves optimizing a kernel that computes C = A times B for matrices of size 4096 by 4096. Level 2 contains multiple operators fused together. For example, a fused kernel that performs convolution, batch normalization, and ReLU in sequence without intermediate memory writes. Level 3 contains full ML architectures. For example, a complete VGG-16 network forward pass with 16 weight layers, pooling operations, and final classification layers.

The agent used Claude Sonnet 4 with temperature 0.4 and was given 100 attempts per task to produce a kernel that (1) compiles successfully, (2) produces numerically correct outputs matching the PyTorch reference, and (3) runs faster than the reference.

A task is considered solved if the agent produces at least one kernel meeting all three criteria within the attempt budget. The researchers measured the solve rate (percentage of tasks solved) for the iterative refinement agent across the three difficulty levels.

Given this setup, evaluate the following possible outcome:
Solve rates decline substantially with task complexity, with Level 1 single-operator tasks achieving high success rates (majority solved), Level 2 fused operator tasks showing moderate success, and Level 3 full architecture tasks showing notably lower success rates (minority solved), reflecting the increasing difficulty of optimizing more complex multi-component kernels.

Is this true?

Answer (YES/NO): NO